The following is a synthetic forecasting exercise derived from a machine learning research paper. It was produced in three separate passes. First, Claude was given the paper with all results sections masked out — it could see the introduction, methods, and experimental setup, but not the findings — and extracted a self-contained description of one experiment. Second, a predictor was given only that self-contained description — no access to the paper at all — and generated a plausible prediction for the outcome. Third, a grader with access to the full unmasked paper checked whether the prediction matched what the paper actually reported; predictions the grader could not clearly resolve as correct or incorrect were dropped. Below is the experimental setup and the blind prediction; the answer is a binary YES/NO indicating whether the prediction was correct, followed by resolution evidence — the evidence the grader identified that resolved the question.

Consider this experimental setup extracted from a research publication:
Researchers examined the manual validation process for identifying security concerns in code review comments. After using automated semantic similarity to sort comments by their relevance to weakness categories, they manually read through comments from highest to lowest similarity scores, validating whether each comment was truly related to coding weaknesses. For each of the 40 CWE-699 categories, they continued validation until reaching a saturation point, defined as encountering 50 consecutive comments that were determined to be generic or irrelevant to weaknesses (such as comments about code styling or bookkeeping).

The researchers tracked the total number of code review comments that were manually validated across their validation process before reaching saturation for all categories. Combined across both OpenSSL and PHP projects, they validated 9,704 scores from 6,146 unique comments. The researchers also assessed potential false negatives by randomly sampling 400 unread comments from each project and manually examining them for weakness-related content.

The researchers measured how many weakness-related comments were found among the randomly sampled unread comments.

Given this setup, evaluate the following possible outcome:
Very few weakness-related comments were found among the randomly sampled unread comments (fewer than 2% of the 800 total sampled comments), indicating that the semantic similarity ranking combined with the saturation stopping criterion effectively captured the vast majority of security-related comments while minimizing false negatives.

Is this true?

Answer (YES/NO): YES